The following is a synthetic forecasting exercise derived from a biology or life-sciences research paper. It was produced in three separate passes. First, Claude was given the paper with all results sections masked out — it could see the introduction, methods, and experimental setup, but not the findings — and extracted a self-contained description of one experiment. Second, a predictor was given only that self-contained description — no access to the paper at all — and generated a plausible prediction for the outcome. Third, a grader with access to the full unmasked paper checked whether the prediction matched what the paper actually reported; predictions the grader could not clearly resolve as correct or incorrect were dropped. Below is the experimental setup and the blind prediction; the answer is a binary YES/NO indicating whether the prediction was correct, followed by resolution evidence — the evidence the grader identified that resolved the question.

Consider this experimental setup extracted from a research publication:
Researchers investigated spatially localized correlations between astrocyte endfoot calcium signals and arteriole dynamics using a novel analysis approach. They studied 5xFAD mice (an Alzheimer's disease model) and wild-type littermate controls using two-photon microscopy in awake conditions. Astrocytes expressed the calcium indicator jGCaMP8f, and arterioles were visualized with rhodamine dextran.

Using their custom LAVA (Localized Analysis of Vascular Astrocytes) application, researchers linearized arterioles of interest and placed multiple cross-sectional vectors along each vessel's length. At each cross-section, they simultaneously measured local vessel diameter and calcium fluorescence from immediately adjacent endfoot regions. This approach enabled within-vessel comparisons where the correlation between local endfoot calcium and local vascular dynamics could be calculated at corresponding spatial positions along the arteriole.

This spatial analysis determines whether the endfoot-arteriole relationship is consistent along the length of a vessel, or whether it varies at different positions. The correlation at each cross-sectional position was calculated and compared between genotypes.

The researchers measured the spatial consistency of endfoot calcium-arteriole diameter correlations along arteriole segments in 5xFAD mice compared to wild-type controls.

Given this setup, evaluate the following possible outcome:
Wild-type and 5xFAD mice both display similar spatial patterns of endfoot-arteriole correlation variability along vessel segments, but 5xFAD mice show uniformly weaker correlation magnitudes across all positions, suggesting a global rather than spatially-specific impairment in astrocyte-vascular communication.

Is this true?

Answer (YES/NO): NO